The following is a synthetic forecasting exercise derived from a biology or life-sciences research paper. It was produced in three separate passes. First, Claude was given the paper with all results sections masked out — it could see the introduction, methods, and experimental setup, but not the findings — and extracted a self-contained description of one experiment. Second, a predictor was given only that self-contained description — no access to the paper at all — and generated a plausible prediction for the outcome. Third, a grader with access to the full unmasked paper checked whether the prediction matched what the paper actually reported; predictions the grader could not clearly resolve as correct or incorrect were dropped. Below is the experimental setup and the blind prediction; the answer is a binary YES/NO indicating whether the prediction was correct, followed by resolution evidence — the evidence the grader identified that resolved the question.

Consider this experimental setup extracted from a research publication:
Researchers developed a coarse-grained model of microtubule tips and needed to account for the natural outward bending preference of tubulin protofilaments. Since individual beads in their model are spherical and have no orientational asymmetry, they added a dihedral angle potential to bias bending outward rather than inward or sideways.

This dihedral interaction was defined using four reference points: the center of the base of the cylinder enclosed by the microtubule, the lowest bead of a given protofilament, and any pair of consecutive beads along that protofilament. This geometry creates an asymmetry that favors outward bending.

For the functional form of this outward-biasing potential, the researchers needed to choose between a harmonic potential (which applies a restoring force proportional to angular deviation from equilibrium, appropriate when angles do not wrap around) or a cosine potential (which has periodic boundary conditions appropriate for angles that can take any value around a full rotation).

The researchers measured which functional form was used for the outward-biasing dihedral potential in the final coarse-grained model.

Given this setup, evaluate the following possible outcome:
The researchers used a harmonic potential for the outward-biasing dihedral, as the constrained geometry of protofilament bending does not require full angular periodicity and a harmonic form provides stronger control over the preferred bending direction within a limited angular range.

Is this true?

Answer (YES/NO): YES